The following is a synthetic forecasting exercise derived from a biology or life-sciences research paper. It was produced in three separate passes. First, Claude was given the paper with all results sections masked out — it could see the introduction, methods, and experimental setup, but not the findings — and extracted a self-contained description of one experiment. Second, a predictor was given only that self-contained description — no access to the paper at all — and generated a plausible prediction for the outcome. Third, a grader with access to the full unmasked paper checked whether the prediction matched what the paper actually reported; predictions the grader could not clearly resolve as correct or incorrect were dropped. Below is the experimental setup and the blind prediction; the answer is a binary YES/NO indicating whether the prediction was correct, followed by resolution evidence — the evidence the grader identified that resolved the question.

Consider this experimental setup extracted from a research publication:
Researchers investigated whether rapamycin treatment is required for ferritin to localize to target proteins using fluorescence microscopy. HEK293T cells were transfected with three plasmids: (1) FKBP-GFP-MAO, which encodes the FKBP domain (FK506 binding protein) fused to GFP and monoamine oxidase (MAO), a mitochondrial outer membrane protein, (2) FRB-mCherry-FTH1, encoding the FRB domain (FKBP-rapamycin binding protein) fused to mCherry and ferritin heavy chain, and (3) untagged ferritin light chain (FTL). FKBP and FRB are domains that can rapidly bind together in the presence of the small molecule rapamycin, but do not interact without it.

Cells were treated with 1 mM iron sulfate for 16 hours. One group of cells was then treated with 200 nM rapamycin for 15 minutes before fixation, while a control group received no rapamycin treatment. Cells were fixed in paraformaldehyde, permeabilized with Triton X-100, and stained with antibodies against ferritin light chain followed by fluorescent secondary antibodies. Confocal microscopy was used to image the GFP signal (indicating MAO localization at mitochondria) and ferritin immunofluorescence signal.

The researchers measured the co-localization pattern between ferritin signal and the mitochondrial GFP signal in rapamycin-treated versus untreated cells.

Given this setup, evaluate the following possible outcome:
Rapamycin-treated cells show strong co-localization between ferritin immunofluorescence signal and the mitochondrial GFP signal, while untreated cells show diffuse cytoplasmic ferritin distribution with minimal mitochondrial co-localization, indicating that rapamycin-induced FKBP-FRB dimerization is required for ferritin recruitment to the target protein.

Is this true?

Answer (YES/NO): YES